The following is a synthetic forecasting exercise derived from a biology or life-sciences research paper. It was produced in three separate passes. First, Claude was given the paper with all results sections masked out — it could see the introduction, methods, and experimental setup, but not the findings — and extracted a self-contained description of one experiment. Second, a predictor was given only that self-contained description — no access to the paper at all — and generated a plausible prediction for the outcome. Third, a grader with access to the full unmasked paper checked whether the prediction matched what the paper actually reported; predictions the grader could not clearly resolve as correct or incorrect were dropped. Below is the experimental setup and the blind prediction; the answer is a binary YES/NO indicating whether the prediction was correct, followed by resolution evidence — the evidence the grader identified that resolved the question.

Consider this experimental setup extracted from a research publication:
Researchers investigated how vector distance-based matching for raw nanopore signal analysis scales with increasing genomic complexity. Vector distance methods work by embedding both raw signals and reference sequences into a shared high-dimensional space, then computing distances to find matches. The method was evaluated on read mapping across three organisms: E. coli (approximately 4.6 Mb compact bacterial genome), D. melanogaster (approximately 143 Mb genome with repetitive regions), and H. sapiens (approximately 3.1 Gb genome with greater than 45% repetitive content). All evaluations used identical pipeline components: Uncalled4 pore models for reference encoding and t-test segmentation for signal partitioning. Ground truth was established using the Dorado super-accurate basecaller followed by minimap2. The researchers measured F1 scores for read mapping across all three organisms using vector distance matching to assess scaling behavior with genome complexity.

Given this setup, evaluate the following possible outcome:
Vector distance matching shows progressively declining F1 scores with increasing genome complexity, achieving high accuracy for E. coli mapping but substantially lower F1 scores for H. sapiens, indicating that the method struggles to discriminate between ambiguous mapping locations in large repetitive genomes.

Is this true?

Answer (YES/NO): YES